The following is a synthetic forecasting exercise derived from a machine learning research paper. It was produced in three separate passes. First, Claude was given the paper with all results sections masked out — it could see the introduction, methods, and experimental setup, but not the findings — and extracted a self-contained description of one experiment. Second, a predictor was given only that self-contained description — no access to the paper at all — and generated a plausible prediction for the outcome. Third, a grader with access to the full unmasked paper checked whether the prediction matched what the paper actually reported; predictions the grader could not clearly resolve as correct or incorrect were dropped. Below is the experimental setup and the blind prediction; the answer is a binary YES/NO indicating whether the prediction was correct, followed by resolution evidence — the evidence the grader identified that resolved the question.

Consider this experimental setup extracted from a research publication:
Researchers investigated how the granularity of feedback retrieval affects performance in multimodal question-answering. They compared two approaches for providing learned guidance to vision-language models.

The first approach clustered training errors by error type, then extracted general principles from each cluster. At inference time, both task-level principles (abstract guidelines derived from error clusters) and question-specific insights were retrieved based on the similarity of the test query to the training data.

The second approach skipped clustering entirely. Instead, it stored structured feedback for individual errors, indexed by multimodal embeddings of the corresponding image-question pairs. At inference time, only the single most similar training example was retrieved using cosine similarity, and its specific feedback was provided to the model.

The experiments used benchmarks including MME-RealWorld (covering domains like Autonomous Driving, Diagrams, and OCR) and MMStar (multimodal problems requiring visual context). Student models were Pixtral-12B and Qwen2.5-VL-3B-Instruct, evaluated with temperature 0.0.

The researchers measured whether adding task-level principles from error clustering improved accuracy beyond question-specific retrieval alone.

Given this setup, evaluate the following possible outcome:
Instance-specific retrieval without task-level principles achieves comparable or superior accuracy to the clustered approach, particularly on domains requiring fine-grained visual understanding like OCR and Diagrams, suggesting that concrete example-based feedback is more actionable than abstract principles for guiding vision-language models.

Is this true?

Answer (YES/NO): YES